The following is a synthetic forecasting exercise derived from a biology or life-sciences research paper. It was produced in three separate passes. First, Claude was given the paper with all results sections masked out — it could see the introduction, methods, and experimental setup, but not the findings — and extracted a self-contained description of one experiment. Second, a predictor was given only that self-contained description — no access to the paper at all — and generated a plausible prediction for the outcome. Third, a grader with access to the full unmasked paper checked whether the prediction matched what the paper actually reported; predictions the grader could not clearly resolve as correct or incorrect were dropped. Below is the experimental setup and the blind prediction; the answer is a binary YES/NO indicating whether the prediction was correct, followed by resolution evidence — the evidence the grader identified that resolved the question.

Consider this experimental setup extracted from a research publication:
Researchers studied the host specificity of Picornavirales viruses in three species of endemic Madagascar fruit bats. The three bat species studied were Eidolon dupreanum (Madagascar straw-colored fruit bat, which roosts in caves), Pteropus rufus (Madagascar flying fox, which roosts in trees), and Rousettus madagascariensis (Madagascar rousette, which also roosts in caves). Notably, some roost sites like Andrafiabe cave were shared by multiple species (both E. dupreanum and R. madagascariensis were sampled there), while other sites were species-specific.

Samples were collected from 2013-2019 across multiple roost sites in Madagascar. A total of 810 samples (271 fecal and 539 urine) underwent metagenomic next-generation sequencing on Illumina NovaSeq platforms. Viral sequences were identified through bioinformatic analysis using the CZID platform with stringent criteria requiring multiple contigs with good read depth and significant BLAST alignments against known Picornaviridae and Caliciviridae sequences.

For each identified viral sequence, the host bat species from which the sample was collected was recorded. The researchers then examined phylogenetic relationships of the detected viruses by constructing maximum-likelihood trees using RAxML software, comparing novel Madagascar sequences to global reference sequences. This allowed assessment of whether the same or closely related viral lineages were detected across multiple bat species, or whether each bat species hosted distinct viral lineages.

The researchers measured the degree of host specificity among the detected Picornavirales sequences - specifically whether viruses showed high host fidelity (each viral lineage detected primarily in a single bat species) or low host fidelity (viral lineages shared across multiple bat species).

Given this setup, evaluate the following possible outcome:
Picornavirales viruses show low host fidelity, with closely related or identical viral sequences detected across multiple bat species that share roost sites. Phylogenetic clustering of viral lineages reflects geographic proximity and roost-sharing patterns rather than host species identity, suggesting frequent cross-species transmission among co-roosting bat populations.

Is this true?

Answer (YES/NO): NO